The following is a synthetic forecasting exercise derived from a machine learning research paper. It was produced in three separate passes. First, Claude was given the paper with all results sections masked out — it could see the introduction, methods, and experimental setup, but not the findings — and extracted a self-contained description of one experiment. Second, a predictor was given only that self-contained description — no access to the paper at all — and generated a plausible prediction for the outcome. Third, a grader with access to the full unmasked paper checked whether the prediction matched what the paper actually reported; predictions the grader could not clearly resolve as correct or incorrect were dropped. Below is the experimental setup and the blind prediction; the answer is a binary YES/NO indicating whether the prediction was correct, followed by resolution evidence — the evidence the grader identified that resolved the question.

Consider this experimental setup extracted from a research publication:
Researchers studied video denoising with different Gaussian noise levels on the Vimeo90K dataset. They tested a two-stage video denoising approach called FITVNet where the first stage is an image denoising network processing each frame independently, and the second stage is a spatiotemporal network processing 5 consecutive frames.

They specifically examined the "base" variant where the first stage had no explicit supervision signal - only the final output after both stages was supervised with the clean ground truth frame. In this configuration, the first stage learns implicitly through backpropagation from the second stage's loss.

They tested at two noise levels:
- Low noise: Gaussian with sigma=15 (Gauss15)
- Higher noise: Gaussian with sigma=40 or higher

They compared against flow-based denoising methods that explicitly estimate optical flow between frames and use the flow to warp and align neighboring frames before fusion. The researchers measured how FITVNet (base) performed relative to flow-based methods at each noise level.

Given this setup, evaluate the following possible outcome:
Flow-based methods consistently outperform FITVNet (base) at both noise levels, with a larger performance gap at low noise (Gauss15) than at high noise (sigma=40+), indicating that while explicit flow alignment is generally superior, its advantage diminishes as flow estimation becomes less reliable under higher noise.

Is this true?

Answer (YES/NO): NO